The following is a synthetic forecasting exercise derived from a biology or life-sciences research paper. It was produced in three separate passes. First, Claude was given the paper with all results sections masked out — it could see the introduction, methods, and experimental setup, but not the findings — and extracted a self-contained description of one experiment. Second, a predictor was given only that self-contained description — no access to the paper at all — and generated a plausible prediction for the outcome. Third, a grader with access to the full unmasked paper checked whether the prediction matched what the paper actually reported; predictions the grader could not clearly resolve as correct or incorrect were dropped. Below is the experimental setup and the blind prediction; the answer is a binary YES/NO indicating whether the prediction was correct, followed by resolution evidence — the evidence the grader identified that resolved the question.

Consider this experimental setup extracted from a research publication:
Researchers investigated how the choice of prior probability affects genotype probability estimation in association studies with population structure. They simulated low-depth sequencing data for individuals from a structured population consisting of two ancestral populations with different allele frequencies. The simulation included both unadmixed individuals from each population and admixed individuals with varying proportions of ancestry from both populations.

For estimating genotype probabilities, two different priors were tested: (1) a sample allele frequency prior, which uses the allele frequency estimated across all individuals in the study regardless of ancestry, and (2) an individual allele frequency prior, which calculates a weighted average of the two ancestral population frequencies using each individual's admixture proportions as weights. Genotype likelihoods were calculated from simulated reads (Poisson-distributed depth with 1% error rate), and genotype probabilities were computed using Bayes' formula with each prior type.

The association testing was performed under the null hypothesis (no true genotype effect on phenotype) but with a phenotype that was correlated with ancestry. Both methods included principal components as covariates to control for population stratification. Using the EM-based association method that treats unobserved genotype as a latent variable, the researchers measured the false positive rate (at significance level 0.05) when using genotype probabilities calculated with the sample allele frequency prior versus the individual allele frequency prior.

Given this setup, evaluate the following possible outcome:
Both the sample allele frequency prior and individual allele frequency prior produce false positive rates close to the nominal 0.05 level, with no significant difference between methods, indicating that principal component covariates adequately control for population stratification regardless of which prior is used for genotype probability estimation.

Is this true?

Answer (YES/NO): NO